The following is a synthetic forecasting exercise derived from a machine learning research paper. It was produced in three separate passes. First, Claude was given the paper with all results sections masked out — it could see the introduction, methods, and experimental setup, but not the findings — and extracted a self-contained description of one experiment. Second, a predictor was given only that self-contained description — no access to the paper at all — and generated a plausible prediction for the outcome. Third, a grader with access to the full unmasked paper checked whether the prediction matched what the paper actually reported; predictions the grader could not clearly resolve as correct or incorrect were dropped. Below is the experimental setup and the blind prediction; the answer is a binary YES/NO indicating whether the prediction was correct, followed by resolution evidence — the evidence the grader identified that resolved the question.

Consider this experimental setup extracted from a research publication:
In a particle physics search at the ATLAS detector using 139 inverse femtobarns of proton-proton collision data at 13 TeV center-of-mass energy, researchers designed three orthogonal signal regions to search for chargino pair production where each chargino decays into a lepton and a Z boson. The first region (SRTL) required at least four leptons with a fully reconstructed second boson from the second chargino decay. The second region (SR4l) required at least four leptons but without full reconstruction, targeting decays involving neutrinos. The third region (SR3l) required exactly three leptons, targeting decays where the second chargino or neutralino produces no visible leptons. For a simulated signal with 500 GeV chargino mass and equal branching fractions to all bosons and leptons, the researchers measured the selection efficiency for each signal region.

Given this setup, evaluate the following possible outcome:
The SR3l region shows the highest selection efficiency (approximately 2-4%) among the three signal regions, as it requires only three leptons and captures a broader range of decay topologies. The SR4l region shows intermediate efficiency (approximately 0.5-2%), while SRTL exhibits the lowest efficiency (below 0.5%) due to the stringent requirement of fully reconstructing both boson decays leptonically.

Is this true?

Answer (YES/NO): NO